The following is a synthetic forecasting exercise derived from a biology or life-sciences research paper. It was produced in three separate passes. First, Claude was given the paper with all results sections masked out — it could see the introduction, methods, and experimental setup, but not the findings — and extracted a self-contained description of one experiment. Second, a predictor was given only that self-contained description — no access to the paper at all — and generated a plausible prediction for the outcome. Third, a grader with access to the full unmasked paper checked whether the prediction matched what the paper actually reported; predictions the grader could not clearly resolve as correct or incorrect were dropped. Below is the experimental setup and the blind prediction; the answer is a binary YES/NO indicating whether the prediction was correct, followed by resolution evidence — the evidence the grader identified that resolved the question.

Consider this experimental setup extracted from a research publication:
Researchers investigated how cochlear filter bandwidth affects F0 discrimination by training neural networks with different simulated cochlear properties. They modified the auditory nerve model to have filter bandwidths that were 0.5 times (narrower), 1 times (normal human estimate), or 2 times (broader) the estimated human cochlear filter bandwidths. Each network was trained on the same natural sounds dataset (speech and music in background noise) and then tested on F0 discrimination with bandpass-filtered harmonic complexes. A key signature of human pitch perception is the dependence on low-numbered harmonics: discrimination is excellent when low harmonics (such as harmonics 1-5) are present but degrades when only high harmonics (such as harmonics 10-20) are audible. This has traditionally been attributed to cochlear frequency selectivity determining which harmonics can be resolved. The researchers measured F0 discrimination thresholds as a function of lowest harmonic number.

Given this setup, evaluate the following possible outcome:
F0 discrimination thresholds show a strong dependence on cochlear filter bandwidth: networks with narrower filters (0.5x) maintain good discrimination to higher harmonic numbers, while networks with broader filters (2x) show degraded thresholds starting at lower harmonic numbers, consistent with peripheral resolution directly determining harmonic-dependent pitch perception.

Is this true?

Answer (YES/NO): NO